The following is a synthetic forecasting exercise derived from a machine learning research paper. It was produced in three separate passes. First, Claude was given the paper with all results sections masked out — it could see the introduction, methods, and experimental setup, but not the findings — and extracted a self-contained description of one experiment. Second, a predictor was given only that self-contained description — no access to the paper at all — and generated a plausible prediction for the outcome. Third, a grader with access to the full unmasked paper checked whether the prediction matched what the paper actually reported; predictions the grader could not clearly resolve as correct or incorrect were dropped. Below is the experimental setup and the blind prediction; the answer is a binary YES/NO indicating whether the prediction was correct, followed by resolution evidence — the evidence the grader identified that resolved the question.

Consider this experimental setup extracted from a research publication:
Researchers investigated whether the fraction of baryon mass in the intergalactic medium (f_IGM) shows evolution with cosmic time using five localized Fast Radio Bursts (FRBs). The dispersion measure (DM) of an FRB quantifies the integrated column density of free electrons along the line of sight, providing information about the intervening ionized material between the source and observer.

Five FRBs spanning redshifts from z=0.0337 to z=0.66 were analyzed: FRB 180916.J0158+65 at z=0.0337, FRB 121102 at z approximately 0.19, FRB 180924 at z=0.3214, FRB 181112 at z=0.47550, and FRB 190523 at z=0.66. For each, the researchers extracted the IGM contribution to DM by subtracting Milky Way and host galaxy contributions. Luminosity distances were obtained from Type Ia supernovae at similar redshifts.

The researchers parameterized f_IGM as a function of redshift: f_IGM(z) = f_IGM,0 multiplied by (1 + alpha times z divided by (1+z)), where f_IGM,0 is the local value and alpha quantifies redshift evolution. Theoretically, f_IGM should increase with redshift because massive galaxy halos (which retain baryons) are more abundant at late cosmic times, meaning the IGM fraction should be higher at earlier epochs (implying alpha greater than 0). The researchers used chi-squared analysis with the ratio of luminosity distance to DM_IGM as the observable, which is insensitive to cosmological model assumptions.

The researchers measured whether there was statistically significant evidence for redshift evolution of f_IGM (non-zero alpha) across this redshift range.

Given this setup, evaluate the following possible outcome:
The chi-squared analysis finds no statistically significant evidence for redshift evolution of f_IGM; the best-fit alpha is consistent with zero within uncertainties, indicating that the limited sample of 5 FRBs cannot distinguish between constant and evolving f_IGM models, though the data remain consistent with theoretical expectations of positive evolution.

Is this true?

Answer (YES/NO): YES